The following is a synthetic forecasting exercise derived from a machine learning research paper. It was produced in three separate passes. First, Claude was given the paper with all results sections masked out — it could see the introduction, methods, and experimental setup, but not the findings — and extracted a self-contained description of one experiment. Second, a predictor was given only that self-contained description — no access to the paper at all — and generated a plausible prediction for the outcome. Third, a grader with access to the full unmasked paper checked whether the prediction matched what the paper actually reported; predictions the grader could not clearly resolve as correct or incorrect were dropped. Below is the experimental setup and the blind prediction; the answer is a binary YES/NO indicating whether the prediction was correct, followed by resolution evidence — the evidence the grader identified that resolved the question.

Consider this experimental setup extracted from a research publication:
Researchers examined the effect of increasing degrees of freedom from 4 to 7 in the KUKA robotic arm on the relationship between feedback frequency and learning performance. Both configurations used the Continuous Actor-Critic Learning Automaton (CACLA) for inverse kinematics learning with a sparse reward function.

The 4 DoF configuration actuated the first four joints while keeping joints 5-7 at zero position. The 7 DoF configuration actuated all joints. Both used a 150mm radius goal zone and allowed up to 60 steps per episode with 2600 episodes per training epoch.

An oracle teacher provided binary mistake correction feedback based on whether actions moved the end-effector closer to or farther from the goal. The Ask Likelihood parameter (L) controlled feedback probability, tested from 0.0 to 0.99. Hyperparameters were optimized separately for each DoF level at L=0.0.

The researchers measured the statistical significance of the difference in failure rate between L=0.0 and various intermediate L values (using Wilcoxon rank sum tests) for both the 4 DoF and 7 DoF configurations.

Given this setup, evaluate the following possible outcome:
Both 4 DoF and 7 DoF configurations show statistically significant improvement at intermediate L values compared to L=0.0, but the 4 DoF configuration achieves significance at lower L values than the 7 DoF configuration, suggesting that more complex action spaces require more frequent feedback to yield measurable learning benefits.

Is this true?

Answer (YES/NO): NO